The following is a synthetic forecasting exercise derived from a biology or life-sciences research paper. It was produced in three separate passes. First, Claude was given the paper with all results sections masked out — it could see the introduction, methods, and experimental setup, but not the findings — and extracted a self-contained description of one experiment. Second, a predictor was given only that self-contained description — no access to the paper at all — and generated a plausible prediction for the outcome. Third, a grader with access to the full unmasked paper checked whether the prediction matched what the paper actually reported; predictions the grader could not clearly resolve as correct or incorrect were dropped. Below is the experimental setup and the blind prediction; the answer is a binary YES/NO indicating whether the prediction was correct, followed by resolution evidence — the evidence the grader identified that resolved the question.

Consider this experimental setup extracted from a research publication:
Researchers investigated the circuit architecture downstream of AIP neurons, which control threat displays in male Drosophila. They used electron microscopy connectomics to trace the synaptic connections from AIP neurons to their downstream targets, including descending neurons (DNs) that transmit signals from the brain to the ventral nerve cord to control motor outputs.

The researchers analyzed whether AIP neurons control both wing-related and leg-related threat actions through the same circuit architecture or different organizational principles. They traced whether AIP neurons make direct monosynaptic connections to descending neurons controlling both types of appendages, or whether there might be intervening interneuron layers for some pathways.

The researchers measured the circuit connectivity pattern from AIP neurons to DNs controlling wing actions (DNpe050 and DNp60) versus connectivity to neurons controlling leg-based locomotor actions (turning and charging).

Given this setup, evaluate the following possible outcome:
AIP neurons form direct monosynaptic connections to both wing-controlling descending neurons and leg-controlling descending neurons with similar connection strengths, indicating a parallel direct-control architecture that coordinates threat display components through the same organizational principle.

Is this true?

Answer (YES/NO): NO